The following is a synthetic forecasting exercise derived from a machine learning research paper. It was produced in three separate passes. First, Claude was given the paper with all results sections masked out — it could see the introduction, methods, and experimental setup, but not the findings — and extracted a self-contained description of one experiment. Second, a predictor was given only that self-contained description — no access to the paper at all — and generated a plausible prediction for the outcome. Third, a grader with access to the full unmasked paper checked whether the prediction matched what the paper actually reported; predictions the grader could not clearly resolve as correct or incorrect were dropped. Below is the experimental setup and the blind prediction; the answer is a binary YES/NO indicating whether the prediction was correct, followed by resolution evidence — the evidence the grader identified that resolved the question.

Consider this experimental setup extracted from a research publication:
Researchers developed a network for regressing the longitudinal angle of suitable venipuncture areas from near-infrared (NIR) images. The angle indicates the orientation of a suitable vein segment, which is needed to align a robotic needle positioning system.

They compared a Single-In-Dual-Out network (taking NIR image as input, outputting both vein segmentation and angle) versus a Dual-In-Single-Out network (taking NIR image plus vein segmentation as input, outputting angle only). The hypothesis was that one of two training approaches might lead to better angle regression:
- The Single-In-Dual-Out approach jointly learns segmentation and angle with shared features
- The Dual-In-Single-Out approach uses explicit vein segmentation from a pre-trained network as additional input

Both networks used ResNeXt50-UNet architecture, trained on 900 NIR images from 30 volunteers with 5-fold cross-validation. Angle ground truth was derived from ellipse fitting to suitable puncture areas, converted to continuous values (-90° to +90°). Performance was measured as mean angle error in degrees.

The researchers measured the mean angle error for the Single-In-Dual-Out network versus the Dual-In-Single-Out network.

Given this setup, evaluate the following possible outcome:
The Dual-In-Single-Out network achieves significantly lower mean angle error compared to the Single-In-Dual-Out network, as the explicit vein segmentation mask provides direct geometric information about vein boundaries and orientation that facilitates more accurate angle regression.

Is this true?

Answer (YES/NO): YES